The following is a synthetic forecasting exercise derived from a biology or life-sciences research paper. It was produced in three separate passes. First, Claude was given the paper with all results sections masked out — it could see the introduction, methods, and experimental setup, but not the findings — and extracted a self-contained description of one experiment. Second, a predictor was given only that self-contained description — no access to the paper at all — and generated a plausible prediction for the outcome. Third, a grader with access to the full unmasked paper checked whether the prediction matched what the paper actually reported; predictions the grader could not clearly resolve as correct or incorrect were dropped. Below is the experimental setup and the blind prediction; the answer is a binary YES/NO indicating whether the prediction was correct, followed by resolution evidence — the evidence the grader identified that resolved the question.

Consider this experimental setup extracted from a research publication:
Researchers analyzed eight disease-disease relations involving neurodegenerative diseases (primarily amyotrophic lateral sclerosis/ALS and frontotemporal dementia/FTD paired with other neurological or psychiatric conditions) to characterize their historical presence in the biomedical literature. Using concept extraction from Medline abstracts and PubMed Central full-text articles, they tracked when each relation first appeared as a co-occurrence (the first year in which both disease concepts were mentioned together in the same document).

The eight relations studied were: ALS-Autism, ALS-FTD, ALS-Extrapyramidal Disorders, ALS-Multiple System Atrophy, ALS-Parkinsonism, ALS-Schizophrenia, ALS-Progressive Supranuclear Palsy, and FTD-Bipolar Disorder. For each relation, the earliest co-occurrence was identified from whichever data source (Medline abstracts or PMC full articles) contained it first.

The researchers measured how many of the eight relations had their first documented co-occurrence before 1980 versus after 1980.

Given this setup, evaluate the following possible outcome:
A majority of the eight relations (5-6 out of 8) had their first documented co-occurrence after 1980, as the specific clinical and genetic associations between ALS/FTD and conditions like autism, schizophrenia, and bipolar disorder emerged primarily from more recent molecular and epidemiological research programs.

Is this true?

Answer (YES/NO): NO